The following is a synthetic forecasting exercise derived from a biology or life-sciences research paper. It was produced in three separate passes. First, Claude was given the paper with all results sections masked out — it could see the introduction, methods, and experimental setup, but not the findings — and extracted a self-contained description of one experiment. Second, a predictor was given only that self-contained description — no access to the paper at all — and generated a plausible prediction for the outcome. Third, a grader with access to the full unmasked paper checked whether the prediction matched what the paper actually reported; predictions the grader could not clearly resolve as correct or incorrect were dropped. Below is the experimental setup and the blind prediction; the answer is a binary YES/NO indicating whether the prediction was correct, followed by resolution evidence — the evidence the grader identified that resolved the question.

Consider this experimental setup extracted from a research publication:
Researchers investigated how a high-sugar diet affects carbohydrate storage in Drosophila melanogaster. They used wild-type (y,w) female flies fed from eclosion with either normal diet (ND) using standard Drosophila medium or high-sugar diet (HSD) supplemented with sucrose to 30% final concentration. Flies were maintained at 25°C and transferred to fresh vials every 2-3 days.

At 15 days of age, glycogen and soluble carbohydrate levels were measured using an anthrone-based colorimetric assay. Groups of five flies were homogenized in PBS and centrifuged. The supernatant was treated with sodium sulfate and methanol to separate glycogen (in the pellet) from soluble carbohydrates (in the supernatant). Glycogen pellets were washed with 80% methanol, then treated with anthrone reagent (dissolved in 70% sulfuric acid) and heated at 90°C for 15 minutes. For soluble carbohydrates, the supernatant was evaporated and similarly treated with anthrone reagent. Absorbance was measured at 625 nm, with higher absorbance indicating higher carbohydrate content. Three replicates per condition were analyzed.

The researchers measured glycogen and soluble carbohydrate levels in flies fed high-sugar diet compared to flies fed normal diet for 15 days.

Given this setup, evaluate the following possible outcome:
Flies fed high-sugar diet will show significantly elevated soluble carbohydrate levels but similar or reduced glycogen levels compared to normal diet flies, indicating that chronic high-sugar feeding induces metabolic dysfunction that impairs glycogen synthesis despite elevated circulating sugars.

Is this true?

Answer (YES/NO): NO